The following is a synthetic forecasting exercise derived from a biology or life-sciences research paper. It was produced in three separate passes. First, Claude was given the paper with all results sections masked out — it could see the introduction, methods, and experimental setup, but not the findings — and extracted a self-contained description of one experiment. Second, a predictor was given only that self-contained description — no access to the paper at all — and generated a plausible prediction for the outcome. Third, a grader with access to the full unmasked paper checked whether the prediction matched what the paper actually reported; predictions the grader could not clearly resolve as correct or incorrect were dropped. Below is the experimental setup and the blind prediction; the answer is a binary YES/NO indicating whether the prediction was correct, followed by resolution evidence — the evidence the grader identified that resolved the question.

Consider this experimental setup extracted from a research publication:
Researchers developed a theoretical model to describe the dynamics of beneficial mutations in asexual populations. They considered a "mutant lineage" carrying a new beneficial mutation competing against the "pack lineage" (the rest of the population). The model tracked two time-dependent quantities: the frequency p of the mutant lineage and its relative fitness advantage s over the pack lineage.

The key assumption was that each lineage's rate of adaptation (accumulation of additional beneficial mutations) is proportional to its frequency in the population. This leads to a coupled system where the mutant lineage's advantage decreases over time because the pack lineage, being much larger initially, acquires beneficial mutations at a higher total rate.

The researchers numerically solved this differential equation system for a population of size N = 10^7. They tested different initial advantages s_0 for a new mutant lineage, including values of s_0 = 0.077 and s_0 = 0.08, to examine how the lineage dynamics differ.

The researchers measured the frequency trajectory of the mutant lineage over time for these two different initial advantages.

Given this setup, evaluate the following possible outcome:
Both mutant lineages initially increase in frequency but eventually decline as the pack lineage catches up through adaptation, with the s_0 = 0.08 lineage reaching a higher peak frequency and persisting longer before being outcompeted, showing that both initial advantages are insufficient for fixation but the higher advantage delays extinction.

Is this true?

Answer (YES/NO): NO